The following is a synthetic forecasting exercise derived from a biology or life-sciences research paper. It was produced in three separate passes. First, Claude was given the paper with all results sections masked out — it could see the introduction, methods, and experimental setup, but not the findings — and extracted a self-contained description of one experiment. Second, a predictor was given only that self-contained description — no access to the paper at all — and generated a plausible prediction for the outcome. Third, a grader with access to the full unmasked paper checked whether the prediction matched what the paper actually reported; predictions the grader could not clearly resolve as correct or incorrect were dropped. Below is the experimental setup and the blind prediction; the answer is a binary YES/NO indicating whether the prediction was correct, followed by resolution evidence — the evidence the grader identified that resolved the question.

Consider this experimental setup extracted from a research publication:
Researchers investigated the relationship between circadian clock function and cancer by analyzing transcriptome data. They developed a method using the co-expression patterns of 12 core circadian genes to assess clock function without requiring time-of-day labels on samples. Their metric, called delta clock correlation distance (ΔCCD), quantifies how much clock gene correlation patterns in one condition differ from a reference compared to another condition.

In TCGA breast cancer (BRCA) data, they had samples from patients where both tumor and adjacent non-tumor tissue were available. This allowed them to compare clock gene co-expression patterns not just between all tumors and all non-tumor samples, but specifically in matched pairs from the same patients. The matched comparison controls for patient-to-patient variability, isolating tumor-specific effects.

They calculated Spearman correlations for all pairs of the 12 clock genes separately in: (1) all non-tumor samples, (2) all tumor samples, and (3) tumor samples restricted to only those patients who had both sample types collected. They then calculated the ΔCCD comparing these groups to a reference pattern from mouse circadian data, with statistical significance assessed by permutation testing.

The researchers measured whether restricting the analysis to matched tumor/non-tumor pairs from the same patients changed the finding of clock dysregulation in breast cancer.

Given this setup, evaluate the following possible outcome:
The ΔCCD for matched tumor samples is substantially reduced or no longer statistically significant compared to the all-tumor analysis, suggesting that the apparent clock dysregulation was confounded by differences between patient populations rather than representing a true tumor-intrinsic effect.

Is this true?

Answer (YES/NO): NO